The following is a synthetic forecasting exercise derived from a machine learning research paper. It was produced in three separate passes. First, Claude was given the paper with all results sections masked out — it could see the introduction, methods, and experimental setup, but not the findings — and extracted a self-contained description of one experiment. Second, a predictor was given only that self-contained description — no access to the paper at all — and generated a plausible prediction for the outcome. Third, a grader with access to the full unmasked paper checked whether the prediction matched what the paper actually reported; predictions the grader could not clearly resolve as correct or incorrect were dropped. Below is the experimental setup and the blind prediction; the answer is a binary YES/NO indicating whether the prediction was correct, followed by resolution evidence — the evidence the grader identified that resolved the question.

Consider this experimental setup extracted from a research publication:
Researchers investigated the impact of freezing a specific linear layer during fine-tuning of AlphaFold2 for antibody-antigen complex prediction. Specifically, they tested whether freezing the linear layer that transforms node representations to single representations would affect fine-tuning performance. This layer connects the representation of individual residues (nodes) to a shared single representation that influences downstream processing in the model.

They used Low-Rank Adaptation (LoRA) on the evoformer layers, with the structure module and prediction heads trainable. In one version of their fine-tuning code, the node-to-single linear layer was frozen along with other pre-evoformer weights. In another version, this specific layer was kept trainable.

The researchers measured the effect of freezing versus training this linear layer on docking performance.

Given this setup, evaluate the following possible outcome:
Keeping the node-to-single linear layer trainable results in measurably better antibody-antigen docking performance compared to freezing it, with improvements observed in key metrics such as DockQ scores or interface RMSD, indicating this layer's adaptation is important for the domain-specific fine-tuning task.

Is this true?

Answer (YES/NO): NO